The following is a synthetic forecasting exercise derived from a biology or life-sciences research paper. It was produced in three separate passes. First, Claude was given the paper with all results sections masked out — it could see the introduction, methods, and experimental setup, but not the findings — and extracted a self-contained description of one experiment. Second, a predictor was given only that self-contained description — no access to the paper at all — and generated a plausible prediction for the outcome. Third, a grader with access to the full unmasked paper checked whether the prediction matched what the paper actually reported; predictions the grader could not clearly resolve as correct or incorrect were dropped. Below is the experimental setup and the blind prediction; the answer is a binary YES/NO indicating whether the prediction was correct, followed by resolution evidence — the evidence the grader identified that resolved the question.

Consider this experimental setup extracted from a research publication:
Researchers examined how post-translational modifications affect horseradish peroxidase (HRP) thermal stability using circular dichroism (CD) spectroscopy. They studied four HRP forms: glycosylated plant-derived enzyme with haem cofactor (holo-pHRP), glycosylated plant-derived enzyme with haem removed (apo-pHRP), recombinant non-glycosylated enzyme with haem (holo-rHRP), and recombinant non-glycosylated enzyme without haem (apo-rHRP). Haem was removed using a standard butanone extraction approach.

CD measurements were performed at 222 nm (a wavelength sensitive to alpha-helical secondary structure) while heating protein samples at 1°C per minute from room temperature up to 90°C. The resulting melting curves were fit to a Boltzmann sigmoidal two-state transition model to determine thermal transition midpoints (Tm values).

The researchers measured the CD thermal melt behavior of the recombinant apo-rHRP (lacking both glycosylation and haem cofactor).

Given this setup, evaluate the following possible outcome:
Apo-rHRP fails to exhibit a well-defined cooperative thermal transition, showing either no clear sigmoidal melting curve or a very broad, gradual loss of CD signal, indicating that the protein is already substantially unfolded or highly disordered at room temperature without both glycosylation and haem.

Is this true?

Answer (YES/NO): YES